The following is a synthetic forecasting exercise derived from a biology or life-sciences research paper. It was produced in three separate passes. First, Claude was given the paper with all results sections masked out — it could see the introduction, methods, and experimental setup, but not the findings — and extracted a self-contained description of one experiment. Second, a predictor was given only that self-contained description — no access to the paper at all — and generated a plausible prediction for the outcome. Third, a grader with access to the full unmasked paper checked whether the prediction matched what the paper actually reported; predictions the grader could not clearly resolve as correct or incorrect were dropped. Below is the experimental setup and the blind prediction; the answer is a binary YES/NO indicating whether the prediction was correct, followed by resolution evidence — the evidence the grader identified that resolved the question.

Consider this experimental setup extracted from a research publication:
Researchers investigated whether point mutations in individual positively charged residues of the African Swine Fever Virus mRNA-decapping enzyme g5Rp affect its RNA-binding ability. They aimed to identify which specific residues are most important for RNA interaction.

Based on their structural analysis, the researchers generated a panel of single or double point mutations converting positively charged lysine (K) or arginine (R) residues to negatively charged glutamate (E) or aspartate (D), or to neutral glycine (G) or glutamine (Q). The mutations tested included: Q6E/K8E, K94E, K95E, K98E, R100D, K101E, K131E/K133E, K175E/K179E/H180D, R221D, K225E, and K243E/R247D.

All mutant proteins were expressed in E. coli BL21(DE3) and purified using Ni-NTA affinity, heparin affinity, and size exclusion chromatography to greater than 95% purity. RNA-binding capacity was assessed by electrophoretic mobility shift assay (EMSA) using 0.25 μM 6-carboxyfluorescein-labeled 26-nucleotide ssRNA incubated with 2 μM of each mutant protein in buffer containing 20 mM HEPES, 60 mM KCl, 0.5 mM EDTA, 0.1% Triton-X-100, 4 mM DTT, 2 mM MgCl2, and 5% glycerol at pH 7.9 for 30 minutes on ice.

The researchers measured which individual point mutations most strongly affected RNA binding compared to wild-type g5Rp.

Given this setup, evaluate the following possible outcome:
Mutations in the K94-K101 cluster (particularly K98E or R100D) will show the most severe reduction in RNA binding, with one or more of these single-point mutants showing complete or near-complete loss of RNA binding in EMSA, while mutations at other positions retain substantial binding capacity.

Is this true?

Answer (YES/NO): NO